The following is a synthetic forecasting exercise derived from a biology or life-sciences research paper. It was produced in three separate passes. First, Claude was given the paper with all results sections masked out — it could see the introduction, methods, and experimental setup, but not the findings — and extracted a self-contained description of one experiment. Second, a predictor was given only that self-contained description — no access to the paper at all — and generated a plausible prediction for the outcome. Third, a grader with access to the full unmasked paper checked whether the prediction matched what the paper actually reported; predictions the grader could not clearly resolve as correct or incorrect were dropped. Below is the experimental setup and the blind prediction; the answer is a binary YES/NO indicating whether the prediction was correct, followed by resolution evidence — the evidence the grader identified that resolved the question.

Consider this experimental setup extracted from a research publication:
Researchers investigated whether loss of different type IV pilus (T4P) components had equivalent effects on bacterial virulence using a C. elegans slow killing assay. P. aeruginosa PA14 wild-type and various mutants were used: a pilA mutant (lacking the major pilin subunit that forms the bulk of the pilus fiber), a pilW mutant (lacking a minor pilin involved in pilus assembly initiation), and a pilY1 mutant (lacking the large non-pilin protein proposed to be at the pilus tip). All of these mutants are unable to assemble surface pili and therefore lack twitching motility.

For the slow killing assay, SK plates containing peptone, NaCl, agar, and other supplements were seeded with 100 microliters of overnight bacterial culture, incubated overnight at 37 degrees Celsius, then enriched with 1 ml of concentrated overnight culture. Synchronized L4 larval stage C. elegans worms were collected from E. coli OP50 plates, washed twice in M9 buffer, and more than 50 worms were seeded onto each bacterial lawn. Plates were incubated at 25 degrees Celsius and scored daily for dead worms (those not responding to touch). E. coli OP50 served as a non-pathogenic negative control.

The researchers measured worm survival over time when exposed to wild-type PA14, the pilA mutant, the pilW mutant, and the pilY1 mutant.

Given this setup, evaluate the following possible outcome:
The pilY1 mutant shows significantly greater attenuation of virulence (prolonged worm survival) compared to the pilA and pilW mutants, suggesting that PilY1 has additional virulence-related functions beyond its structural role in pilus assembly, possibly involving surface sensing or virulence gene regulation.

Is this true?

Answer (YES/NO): NO